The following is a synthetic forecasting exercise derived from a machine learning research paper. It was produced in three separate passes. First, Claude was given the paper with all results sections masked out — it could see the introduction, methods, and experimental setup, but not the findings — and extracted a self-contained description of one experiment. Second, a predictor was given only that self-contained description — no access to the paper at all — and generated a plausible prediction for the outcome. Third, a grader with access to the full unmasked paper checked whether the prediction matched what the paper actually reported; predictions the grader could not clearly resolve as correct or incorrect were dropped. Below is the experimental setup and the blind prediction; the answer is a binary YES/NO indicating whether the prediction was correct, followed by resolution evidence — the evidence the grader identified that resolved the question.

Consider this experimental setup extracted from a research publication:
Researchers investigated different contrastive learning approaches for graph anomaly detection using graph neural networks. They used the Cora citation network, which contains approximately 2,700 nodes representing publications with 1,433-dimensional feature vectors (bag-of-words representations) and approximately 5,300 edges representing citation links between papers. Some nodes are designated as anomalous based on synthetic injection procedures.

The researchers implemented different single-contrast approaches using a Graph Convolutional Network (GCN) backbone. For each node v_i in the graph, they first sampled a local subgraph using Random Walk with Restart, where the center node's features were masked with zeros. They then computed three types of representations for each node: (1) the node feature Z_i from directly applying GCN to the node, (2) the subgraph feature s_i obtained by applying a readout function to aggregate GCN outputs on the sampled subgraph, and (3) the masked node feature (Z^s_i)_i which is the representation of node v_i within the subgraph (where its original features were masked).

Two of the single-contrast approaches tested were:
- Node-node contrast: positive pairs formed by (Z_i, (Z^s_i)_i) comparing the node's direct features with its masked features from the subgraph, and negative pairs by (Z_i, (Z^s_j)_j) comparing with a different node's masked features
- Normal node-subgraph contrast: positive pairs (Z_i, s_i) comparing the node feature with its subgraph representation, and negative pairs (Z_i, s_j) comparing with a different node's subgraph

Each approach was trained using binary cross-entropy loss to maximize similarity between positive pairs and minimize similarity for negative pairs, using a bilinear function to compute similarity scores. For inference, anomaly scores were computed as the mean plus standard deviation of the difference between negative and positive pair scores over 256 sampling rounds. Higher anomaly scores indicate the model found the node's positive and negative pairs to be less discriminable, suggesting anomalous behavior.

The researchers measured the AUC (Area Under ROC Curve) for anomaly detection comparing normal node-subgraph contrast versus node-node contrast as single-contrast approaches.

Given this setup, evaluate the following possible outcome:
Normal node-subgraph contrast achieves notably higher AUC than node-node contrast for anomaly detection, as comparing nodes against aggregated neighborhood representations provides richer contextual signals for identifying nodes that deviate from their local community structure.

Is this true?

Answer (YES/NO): YES